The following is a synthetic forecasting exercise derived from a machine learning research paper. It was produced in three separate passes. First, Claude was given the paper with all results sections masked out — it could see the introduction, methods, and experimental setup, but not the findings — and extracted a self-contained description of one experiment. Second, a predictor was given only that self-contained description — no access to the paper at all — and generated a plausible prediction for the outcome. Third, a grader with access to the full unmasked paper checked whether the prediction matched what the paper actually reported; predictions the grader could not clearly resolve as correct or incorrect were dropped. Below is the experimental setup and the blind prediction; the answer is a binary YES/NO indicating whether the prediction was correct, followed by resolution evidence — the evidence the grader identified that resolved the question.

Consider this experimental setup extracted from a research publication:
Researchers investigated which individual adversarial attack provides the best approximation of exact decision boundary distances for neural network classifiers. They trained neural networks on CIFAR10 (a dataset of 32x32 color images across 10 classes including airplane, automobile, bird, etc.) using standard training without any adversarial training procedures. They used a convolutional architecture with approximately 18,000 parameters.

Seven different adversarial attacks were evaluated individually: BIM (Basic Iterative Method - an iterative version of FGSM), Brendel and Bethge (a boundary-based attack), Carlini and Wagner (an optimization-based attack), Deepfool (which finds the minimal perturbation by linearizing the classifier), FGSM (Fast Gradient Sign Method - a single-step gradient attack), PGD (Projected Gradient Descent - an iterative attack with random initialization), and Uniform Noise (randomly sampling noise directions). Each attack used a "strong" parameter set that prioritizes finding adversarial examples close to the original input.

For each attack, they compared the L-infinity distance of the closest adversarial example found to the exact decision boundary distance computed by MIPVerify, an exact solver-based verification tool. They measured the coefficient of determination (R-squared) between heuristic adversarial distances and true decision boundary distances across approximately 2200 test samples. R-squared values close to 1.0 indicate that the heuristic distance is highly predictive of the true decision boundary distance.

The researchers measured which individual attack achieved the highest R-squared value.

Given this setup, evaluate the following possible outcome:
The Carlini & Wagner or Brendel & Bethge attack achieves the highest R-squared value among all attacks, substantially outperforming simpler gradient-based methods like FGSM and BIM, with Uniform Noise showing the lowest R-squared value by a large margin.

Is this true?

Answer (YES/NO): NO